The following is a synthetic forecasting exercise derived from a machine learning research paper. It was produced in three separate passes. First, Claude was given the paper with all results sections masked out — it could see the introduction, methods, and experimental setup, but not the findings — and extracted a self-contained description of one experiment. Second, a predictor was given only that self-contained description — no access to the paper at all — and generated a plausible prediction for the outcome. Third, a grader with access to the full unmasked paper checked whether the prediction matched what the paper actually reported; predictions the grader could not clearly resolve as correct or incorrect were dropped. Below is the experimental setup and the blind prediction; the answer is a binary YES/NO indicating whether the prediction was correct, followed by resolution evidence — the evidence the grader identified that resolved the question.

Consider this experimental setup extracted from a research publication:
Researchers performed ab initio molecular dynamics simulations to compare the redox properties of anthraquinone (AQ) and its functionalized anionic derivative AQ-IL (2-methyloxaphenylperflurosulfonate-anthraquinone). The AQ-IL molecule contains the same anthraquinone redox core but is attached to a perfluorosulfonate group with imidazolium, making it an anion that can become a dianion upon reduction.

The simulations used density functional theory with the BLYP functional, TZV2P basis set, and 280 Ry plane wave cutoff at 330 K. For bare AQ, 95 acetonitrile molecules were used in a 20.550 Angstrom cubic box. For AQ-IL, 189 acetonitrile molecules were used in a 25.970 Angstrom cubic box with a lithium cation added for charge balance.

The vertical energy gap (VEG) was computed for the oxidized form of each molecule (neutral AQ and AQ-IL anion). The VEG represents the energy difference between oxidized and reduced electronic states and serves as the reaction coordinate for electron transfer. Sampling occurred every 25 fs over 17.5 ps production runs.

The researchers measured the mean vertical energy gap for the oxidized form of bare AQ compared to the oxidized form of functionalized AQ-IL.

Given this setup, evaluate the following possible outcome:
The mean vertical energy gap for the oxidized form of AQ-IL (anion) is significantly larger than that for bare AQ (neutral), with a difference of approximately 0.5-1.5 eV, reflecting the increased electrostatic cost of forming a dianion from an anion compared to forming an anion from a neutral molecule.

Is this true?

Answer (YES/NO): NO